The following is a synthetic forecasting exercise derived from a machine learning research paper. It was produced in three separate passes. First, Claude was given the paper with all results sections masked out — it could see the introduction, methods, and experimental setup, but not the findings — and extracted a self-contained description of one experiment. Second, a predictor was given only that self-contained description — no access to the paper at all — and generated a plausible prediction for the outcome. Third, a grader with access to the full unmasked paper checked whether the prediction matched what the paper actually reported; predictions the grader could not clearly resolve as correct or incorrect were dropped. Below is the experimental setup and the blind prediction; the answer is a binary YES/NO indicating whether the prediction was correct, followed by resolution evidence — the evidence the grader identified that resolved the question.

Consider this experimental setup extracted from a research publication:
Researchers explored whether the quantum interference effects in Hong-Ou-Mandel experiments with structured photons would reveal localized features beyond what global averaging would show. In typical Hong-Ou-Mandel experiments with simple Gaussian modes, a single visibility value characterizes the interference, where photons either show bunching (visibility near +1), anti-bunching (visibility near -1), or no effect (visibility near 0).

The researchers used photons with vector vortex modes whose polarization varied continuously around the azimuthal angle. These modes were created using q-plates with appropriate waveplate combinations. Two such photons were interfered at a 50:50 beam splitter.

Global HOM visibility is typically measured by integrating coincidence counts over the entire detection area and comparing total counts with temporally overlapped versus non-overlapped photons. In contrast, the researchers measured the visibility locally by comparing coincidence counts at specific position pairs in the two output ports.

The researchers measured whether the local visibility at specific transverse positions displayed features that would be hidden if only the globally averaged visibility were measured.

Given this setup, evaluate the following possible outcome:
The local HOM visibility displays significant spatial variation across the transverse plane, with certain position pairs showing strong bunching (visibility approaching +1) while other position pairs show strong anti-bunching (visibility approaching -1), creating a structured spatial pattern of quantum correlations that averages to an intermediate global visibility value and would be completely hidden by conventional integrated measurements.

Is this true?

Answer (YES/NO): YES